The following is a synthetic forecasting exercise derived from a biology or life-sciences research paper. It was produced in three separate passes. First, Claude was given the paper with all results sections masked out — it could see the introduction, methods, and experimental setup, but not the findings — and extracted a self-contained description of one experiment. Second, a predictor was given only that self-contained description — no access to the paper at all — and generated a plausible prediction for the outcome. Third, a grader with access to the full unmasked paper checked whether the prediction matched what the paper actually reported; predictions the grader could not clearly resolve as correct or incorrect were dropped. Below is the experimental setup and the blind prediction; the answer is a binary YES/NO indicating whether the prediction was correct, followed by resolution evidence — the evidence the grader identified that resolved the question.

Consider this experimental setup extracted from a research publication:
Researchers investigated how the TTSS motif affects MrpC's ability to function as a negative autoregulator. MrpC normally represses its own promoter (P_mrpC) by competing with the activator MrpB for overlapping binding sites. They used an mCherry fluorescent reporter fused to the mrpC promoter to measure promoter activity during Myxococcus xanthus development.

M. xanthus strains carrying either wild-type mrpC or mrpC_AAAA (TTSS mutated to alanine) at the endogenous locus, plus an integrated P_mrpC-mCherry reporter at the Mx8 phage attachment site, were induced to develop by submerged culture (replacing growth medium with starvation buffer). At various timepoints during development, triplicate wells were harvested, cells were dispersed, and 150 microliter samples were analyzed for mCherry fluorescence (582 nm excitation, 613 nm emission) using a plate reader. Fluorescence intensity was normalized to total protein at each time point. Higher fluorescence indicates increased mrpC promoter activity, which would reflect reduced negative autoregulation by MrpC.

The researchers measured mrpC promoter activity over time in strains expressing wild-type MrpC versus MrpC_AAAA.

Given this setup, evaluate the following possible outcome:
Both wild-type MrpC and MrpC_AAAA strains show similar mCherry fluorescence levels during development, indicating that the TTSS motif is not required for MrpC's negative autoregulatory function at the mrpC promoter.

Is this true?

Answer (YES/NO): NO